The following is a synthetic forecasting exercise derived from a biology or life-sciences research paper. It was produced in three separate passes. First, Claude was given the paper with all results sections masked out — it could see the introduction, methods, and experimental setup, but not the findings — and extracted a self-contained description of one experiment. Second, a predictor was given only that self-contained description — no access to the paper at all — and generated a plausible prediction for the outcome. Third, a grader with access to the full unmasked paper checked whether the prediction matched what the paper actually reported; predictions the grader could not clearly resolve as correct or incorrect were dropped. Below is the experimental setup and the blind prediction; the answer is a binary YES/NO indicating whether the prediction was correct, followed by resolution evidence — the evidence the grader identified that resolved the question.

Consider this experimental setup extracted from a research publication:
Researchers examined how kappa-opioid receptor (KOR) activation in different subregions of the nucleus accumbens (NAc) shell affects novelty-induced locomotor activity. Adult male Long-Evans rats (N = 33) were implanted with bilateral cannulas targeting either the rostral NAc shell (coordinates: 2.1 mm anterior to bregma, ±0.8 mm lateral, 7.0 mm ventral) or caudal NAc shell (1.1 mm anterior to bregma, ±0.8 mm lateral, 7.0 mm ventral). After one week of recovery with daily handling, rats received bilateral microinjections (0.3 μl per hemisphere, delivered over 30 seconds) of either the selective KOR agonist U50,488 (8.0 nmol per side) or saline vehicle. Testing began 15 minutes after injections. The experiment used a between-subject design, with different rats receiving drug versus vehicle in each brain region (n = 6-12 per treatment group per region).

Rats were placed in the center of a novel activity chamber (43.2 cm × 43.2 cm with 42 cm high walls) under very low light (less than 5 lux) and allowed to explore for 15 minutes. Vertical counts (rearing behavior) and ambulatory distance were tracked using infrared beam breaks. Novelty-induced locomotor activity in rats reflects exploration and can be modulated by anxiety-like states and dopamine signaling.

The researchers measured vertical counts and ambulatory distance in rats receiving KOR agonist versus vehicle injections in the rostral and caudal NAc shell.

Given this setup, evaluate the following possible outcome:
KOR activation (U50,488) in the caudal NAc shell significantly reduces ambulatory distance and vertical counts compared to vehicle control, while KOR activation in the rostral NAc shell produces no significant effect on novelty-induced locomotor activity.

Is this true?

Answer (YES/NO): NO